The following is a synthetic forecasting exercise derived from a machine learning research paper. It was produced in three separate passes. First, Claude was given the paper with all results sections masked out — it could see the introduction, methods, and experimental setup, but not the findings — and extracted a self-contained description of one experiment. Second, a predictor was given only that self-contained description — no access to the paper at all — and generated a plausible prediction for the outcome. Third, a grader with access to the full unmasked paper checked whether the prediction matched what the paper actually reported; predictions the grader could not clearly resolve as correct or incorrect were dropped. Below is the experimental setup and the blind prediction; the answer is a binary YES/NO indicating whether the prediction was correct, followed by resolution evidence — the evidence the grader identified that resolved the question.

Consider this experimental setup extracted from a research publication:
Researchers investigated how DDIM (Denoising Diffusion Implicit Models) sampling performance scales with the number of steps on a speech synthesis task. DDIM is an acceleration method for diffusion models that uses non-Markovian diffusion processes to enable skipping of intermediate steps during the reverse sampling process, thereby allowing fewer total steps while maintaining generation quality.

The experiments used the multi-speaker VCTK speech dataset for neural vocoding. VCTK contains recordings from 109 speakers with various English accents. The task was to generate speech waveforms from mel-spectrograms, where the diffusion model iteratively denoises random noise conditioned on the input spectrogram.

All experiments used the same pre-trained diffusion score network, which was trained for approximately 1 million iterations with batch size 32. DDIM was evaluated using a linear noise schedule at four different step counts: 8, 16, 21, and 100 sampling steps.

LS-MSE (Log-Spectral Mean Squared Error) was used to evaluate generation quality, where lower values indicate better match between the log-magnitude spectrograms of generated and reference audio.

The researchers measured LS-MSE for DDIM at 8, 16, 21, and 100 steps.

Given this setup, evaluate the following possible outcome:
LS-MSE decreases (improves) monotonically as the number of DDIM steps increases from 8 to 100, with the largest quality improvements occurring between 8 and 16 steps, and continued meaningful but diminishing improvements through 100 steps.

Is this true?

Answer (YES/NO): NO